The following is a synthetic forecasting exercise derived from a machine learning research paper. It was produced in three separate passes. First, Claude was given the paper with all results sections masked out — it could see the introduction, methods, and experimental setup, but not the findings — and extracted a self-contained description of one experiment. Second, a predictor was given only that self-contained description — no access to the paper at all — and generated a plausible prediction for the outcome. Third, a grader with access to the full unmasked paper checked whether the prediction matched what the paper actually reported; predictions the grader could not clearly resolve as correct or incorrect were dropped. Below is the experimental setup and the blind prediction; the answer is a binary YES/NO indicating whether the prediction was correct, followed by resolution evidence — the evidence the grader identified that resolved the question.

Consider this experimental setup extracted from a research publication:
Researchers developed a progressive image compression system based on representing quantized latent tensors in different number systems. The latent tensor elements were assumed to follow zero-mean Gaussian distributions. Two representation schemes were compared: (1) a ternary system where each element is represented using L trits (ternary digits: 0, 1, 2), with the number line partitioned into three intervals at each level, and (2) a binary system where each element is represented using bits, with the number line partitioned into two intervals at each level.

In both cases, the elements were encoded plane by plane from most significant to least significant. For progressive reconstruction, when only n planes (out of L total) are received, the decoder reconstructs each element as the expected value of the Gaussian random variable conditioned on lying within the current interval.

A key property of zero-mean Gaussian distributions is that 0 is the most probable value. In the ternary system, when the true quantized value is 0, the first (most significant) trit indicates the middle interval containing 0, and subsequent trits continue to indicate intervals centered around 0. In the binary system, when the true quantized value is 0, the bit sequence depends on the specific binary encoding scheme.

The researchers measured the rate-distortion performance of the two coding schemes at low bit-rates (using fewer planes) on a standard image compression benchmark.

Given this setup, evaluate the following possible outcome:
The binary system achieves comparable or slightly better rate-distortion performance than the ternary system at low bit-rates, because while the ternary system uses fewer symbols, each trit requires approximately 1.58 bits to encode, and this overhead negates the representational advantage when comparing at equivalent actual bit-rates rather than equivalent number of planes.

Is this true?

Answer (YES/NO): NO